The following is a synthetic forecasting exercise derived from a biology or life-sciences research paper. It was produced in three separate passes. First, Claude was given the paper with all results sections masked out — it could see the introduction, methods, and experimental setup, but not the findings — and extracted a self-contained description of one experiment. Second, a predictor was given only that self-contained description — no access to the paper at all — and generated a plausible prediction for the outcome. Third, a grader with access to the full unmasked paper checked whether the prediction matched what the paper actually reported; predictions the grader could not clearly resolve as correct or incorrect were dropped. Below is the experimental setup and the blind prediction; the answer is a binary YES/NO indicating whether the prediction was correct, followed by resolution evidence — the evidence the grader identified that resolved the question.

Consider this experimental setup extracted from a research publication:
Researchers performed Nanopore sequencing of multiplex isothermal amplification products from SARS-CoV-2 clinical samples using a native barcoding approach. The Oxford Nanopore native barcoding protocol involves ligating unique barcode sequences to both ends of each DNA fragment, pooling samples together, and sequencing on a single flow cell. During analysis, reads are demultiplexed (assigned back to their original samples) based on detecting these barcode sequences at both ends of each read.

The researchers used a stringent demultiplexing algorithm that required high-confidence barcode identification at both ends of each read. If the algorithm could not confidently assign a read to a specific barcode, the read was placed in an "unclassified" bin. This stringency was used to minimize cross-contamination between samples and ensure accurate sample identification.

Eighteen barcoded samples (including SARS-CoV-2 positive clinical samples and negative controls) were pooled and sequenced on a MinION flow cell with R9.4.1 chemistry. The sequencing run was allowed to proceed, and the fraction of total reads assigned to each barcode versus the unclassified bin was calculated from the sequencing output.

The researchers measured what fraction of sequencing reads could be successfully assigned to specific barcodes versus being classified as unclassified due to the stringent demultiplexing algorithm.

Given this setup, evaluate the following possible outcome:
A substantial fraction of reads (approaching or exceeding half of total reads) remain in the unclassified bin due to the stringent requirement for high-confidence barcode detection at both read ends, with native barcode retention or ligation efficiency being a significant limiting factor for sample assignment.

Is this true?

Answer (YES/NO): NO